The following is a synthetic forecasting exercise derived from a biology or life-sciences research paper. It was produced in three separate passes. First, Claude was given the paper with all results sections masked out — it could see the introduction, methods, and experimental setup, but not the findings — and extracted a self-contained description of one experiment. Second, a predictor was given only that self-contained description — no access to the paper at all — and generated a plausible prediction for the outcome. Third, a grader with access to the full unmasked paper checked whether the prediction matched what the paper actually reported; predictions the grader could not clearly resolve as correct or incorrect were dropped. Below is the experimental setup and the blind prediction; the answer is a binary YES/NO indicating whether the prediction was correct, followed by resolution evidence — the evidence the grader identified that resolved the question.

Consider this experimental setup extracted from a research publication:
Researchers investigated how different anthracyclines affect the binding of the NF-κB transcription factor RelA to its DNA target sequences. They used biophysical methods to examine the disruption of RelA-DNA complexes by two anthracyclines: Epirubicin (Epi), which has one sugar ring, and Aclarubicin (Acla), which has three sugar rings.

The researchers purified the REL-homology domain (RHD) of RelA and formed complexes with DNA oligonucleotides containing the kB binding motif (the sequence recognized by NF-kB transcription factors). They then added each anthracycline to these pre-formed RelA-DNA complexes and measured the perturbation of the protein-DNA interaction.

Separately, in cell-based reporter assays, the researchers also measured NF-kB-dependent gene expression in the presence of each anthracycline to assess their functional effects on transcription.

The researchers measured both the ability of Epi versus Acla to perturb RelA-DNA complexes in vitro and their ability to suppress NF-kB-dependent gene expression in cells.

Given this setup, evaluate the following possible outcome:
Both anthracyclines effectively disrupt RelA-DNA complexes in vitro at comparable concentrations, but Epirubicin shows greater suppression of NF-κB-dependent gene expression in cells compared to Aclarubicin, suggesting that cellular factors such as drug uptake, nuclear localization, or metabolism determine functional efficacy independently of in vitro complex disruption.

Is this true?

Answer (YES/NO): NO